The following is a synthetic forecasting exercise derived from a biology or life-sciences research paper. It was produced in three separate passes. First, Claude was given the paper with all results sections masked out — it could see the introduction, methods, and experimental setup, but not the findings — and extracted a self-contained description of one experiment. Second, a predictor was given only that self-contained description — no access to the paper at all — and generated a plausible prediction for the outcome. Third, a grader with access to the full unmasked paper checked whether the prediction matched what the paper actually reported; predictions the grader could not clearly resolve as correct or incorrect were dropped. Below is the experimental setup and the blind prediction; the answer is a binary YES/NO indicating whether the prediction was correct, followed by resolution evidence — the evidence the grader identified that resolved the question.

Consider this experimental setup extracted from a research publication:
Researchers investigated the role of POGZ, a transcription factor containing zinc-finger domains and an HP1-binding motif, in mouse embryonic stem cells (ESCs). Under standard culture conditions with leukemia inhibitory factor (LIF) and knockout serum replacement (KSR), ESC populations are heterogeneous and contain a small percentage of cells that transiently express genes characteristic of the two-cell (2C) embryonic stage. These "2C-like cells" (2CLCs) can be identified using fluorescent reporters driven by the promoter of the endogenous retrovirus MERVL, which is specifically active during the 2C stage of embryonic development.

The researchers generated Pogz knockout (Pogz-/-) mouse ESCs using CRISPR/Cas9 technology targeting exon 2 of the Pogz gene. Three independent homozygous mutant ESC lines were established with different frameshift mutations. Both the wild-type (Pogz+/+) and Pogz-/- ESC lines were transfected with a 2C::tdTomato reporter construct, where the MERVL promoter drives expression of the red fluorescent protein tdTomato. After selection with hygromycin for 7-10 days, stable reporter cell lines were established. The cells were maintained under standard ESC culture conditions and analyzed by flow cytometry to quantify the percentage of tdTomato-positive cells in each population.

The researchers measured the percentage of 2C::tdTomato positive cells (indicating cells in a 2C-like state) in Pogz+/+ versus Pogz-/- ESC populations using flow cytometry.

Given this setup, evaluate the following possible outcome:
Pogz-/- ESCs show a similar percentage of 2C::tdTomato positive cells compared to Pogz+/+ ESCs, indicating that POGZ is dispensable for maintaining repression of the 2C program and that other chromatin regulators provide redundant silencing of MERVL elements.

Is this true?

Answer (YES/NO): NO